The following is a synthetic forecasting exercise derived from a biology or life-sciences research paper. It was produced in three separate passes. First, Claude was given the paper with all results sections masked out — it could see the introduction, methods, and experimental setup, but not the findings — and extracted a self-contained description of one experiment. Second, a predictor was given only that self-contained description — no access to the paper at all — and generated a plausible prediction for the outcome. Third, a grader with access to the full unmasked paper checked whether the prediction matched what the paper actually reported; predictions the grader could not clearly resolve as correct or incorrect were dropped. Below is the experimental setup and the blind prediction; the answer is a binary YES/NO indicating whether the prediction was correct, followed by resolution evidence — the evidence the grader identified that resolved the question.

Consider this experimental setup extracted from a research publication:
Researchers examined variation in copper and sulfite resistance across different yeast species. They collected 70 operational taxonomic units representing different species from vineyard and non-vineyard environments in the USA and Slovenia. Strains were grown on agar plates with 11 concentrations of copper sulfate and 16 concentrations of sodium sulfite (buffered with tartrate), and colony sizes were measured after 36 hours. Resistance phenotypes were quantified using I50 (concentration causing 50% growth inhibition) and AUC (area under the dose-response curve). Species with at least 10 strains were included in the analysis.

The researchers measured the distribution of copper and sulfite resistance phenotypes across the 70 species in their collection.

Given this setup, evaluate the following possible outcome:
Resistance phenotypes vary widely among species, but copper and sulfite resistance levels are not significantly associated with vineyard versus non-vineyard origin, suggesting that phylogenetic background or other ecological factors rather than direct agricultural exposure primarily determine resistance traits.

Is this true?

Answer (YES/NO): NO